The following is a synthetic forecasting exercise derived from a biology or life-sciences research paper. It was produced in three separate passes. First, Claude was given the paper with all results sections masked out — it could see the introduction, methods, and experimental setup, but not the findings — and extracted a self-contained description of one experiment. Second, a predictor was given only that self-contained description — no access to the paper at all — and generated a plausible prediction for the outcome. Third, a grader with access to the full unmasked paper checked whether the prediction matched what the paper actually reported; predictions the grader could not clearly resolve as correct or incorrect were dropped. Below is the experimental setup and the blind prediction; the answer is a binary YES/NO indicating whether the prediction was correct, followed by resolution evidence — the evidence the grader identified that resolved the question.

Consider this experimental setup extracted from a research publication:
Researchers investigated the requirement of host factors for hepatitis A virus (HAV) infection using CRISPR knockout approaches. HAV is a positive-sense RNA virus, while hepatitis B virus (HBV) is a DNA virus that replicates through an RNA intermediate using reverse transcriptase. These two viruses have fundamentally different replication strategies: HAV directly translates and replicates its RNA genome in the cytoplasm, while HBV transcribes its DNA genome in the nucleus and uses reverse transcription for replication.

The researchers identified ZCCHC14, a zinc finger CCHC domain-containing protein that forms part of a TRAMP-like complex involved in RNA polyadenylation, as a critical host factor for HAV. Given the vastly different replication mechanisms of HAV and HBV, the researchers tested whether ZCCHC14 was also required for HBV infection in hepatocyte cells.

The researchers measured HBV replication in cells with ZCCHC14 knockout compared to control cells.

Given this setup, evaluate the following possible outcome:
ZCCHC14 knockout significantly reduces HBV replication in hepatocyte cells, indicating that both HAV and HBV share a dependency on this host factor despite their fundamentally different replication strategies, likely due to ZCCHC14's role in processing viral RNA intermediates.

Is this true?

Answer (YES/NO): YES